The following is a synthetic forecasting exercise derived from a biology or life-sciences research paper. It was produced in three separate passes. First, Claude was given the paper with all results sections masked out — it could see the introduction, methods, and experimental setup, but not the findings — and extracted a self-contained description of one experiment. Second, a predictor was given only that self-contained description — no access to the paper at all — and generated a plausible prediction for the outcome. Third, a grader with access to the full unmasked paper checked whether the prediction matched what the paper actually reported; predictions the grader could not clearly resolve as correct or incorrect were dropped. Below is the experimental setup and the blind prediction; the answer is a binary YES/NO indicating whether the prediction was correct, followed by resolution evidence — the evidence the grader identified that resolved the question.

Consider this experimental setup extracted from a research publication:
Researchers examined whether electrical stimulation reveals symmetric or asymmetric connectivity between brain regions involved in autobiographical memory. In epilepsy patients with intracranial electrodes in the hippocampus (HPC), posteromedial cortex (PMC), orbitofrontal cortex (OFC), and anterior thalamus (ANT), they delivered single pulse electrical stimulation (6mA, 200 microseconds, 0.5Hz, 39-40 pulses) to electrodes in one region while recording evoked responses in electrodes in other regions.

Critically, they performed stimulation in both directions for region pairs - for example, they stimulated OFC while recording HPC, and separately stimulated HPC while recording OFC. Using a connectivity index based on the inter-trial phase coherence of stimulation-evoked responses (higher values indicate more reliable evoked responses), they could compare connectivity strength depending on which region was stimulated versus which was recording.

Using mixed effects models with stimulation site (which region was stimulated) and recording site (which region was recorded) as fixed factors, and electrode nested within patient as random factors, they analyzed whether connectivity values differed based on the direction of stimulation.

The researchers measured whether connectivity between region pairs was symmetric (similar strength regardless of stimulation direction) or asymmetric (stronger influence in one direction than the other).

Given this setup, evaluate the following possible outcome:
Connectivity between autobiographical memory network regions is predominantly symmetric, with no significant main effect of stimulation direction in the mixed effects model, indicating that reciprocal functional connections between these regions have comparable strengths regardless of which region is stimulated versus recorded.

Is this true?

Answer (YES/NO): NO